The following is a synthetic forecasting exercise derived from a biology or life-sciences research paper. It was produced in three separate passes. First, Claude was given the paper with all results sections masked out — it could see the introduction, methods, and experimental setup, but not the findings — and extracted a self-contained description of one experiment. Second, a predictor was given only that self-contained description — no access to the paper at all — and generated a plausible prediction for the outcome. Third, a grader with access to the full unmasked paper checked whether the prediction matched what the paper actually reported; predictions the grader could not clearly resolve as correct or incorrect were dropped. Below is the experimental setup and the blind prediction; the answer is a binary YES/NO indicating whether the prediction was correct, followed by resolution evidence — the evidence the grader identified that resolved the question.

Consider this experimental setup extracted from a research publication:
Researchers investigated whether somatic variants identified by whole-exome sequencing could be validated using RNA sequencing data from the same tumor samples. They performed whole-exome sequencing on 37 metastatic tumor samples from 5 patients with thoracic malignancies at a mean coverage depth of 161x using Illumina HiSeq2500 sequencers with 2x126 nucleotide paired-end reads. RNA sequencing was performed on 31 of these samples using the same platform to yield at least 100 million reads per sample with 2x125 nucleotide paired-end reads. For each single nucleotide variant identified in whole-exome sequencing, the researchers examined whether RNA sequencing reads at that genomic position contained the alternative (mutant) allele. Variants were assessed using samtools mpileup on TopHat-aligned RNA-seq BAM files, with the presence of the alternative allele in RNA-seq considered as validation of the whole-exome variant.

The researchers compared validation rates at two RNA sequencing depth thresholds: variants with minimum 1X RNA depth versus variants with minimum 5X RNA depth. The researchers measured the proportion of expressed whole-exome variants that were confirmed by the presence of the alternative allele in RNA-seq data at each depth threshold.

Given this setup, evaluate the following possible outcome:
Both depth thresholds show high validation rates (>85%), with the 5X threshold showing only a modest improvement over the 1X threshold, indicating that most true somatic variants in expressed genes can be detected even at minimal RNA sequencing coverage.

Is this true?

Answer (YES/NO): NO